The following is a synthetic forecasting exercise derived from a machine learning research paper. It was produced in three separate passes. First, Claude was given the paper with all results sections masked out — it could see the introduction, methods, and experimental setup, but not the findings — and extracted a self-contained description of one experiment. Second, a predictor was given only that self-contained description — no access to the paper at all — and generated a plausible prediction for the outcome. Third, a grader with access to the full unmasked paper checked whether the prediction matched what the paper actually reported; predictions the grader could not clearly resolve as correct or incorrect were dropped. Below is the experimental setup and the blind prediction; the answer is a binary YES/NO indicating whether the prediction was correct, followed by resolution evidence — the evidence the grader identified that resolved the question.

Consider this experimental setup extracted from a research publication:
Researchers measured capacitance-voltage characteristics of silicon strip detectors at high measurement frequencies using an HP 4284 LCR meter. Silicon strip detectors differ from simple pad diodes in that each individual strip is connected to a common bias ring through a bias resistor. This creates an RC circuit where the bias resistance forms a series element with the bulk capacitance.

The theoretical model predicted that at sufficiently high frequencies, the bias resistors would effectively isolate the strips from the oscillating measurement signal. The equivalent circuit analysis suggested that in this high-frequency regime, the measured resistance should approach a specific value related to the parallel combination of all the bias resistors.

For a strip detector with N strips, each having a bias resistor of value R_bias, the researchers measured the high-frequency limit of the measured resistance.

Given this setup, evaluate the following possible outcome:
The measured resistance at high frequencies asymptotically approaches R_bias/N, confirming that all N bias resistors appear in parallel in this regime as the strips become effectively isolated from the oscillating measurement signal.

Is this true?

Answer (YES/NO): YES